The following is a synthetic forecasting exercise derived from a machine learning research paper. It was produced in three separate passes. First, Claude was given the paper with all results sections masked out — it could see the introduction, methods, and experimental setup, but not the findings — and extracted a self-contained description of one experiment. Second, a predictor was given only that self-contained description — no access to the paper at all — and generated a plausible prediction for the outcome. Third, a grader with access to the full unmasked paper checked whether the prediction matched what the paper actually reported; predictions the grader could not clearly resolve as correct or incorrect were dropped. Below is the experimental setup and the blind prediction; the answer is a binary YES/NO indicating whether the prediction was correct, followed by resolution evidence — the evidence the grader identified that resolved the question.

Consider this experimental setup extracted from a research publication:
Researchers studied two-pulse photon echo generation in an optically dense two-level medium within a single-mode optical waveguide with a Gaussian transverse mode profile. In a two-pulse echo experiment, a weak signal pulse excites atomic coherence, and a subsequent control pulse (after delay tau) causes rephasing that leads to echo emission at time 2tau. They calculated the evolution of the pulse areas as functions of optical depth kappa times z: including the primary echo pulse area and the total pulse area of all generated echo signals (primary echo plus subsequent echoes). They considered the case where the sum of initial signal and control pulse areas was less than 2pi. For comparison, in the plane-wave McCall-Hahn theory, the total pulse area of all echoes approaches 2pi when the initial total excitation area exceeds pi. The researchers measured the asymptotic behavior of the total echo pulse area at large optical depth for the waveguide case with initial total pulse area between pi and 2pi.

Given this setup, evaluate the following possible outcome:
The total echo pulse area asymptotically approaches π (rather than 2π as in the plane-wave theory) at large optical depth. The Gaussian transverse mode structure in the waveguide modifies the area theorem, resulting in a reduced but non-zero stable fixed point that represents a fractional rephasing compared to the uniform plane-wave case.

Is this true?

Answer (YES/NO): NO